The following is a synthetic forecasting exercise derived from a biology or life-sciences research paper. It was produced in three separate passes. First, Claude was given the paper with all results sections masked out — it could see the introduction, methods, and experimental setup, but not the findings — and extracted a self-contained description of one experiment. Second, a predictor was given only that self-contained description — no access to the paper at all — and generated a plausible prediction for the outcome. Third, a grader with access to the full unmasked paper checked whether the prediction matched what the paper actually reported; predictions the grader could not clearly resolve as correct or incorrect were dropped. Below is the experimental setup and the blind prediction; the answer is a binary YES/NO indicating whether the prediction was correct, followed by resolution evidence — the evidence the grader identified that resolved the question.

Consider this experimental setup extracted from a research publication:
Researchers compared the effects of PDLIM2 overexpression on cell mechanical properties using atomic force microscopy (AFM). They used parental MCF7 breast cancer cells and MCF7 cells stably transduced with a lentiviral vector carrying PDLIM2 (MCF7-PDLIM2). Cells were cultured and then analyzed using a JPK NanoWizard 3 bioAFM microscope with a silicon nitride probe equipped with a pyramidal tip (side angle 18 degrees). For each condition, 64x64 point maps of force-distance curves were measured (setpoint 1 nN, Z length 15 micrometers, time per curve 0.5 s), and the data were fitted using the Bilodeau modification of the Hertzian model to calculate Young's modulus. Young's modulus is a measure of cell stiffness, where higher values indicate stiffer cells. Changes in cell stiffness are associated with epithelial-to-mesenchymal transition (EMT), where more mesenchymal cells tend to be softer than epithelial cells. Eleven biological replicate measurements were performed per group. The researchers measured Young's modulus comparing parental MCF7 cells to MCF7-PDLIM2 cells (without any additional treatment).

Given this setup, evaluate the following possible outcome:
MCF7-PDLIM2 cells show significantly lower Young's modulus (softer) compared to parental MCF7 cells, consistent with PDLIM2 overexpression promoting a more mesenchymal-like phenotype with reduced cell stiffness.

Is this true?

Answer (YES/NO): NO